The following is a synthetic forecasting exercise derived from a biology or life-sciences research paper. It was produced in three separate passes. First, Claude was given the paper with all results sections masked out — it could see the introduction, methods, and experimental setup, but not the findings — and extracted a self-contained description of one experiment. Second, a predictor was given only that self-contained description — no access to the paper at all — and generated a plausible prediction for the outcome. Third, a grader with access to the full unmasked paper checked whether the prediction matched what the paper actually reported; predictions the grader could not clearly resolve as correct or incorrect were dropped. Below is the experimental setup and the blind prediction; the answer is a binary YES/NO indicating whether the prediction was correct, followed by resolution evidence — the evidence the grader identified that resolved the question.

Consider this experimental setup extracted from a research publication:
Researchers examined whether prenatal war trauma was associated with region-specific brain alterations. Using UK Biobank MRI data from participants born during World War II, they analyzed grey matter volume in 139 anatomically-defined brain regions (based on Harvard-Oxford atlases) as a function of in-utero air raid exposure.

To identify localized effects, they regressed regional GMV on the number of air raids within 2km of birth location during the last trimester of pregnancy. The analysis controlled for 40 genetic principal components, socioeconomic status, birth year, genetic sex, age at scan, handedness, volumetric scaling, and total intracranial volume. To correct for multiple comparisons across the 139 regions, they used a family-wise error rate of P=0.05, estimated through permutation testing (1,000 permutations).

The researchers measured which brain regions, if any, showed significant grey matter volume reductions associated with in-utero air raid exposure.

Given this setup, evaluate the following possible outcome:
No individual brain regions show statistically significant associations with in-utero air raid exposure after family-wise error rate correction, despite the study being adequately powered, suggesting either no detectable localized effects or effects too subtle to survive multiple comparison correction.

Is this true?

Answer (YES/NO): NO